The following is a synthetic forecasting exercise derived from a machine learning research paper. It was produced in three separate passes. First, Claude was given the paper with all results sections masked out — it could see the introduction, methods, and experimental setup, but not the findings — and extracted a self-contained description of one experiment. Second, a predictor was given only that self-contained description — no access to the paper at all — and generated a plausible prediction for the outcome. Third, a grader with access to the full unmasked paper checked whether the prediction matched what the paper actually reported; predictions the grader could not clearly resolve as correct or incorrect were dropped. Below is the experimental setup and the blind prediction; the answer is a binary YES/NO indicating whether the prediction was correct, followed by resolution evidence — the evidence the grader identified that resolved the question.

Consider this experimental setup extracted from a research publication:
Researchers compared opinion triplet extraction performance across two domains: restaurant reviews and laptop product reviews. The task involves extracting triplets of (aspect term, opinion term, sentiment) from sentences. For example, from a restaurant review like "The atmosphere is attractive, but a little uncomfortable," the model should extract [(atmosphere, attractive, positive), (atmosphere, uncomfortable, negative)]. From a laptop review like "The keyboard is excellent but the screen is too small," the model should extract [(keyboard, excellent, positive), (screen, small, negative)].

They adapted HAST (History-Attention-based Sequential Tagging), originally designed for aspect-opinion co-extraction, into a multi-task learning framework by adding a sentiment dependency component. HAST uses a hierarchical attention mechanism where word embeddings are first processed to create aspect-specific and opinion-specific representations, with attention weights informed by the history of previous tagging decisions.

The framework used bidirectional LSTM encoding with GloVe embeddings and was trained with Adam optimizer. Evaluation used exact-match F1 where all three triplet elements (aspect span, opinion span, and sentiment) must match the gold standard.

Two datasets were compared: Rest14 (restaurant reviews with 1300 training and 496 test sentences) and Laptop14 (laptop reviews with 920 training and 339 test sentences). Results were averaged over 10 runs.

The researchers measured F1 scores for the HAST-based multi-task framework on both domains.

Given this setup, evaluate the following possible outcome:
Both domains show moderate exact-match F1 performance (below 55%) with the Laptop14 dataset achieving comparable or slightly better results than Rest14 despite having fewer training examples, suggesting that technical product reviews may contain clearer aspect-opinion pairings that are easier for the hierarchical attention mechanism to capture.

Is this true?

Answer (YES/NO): NO